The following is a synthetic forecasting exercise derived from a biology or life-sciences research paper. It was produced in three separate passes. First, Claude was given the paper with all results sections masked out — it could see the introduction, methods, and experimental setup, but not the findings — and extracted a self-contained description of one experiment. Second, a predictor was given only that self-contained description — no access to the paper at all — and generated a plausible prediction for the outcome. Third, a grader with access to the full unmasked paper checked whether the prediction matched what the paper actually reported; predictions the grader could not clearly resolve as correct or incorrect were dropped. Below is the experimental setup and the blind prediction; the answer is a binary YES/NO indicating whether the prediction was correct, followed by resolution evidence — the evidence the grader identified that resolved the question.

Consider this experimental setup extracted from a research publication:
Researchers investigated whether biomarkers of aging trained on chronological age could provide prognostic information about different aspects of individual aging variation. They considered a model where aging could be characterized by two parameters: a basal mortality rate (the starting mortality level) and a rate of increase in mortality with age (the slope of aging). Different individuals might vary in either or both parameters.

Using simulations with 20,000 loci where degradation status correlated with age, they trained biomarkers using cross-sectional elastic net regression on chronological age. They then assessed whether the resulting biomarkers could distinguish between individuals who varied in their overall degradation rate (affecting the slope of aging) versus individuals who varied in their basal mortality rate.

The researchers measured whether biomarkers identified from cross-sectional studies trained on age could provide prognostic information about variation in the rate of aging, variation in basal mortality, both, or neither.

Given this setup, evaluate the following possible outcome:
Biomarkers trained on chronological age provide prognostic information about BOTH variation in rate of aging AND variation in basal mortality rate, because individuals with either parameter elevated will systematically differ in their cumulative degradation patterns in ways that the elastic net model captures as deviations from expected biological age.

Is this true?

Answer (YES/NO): NO